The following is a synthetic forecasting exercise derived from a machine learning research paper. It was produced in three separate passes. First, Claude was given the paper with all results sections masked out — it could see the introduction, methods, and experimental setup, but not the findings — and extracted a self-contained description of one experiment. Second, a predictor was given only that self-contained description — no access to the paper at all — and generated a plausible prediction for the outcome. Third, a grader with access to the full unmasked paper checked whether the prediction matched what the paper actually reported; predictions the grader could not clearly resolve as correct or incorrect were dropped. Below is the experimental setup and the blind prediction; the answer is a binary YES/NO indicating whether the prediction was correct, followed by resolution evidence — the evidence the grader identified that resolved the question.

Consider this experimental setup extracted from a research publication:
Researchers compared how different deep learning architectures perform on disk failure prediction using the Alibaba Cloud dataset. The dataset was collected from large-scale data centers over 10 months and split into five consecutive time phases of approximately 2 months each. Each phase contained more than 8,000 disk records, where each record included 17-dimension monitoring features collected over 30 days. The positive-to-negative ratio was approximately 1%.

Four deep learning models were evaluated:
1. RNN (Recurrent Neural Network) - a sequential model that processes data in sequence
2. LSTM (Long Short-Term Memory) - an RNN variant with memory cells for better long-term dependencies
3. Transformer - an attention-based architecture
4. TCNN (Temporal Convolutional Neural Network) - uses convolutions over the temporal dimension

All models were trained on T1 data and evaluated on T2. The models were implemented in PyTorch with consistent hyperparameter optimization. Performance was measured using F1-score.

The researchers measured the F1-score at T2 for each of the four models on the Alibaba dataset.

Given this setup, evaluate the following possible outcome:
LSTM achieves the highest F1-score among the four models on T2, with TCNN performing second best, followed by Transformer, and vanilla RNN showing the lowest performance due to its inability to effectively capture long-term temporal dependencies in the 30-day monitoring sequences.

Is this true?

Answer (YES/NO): NO